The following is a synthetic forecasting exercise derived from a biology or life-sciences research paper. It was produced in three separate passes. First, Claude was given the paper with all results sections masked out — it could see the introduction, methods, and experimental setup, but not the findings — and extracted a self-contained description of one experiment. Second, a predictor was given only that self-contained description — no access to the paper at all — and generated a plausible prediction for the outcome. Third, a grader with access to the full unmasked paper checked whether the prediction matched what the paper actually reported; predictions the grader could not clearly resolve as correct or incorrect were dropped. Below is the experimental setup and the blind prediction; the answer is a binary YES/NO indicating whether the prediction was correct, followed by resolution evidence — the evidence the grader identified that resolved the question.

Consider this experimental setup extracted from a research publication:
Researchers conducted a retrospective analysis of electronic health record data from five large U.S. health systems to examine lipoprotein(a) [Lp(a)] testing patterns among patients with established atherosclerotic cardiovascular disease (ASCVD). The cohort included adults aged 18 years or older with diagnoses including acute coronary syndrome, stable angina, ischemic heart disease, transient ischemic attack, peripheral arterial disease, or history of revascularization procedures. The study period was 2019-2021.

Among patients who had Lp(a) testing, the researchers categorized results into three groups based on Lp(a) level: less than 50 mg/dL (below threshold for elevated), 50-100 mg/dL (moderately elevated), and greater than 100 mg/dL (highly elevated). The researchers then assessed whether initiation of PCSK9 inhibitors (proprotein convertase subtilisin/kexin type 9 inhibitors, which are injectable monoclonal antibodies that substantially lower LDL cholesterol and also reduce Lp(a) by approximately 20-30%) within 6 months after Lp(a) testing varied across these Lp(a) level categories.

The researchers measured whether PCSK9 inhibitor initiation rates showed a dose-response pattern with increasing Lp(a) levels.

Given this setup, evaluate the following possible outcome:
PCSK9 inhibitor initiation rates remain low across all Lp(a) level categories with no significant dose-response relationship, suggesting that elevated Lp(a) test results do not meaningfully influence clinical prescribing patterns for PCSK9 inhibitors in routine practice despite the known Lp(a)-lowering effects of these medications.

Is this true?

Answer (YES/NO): NO